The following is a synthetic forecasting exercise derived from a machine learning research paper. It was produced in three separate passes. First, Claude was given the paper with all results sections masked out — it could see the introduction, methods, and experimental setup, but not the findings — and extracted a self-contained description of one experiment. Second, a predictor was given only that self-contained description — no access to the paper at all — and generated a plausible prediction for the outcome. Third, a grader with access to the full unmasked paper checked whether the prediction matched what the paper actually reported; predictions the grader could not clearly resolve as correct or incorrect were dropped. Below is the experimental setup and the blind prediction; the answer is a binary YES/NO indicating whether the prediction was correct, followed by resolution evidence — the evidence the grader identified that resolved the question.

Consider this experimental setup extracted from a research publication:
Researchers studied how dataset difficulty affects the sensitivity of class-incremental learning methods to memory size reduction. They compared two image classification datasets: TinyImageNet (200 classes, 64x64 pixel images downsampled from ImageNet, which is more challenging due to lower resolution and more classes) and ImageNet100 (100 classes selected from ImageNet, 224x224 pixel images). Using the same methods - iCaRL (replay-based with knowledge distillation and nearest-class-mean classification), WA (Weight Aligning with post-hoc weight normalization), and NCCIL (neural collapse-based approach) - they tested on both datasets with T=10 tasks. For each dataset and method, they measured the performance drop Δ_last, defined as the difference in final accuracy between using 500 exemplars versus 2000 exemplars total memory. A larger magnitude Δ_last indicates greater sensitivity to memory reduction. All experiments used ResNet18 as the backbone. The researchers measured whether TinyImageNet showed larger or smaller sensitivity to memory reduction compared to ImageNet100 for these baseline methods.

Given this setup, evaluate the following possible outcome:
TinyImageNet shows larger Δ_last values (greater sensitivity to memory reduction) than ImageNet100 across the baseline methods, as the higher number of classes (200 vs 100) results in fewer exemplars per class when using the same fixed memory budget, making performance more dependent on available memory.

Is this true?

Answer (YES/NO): NO